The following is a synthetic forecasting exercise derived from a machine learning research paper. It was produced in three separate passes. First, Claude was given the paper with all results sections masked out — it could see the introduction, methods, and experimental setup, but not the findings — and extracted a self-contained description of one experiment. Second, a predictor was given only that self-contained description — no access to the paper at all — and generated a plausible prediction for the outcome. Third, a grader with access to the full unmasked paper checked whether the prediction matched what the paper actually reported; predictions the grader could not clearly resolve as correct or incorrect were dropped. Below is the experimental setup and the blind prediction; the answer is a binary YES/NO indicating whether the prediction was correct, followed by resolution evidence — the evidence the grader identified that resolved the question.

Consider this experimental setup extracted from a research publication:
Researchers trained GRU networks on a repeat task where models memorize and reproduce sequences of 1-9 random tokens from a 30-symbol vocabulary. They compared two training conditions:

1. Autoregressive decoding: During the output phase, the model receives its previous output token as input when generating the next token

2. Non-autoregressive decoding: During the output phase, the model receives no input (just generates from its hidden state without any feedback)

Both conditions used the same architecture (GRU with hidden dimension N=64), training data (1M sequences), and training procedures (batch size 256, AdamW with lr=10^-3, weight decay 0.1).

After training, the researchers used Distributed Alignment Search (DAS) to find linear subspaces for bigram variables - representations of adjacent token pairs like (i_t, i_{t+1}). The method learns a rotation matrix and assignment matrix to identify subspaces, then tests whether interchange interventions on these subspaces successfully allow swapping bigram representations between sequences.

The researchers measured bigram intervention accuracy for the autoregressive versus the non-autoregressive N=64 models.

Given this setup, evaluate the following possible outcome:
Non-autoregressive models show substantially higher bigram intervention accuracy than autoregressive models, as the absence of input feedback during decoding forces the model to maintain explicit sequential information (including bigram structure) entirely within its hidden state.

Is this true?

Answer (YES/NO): YES